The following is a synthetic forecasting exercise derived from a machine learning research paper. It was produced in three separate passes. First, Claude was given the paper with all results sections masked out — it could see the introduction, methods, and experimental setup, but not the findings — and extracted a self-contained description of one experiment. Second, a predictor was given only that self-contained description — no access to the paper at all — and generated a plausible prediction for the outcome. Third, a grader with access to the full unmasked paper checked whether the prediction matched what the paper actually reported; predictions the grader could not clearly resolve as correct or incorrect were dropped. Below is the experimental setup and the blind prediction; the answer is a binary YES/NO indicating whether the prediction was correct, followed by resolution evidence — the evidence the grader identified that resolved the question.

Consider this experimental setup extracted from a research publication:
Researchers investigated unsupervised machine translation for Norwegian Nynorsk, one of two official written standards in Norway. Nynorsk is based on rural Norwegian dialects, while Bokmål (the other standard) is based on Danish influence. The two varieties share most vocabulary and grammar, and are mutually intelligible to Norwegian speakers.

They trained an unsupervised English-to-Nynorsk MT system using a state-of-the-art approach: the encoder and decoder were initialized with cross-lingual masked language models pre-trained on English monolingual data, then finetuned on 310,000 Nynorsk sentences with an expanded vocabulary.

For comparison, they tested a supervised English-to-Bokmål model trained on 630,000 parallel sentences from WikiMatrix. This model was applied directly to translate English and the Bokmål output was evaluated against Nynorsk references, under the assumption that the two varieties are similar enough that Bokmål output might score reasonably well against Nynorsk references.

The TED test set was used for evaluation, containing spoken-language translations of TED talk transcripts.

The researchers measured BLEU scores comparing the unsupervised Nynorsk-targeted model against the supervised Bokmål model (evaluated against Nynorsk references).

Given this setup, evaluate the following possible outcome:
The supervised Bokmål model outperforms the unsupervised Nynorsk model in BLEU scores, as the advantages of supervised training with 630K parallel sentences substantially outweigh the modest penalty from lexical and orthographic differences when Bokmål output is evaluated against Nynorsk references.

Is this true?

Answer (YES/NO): YES